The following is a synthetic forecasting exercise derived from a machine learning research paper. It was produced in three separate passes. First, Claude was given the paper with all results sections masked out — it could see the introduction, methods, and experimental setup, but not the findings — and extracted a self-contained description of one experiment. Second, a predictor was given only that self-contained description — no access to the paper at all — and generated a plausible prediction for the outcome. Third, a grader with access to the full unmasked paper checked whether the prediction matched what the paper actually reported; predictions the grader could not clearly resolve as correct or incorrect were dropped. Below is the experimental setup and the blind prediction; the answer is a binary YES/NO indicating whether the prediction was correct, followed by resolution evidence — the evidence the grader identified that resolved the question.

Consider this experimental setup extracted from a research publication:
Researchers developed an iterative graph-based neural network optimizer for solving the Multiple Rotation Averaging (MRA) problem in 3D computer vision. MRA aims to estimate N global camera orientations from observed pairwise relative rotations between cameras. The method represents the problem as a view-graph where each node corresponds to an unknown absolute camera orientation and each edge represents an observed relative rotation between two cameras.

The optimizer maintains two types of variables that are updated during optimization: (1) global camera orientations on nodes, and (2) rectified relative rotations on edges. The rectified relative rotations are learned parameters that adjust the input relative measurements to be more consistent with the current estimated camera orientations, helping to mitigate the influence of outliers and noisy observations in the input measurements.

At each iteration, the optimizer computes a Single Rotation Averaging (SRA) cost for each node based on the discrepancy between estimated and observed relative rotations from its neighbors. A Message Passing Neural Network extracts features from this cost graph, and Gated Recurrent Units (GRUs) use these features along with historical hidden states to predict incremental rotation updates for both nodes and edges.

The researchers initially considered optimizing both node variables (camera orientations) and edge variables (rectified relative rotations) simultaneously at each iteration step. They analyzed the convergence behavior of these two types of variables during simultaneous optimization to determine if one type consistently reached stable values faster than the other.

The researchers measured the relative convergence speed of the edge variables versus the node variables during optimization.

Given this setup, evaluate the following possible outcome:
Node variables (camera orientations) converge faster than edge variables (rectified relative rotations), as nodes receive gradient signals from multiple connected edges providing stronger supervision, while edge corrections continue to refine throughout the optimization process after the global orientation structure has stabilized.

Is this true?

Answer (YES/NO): NO